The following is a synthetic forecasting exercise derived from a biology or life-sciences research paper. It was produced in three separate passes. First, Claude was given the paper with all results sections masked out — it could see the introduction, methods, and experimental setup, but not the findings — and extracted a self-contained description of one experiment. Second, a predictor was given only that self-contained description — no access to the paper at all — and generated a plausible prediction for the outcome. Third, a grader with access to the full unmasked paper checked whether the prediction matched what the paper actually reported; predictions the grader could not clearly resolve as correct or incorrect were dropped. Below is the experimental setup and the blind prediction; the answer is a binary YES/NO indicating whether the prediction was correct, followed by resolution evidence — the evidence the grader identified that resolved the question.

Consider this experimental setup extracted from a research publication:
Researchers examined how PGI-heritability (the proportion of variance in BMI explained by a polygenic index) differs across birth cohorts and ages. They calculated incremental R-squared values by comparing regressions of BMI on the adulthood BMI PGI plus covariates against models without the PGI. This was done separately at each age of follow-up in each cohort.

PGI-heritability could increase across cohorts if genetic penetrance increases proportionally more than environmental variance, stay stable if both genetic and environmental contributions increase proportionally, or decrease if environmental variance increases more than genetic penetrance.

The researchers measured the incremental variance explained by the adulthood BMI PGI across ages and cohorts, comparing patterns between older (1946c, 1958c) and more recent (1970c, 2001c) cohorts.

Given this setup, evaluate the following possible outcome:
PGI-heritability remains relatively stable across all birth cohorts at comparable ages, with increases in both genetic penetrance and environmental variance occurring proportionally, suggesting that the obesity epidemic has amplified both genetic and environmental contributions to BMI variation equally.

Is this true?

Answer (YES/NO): YES